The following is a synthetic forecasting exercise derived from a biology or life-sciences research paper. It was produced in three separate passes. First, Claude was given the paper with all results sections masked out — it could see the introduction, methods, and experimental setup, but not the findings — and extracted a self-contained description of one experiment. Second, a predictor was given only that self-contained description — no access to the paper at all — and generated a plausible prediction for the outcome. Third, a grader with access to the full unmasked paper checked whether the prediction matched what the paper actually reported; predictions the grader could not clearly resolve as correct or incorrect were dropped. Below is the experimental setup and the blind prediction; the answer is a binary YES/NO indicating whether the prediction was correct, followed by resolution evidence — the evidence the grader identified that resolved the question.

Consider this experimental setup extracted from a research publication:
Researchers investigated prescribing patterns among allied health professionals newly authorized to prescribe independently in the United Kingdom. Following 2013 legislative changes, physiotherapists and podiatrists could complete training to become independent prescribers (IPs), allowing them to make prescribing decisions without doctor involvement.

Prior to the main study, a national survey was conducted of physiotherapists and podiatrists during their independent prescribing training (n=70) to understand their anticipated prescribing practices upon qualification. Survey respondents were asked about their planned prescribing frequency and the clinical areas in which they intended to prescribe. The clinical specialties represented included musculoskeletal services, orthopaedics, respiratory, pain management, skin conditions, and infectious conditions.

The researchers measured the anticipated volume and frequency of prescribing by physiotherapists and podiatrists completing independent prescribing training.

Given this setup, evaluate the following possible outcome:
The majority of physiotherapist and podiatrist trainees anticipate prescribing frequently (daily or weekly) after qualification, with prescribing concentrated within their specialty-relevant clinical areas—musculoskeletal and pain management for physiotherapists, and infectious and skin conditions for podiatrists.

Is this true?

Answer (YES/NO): YES